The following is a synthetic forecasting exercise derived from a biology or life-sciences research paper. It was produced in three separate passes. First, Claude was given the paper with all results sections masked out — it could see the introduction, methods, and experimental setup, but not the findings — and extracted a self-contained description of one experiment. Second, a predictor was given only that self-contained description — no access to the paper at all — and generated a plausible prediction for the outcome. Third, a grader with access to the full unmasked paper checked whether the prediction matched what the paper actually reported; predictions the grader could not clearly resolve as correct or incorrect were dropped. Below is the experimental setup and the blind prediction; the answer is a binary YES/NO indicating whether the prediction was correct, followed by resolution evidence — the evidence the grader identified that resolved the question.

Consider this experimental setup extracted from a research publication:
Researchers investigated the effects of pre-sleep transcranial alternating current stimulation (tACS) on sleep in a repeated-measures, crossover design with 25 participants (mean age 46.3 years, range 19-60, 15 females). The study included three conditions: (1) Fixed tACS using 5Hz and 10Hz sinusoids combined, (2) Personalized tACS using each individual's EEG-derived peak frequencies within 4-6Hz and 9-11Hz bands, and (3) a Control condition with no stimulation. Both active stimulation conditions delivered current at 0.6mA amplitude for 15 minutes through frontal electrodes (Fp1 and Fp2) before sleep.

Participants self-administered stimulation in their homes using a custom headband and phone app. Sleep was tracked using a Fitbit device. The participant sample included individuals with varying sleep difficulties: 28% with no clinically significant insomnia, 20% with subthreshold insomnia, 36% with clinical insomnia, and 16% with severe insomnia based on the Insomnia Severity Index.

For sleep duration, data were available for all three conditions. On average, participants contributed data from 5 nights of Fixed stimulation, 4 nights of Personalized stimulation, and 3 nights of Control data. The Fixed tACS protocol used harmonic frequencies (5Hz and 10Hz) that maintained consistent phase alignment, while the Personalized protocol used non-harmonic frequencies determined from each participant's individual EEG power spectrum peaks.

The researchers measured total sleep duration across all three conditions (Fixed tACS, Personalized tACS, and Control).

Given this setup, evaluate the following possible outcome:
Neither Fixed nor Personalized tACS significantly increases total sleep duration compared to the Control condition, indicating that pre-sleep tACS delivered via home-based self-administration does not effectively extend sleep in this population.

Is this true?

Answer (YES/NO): NO